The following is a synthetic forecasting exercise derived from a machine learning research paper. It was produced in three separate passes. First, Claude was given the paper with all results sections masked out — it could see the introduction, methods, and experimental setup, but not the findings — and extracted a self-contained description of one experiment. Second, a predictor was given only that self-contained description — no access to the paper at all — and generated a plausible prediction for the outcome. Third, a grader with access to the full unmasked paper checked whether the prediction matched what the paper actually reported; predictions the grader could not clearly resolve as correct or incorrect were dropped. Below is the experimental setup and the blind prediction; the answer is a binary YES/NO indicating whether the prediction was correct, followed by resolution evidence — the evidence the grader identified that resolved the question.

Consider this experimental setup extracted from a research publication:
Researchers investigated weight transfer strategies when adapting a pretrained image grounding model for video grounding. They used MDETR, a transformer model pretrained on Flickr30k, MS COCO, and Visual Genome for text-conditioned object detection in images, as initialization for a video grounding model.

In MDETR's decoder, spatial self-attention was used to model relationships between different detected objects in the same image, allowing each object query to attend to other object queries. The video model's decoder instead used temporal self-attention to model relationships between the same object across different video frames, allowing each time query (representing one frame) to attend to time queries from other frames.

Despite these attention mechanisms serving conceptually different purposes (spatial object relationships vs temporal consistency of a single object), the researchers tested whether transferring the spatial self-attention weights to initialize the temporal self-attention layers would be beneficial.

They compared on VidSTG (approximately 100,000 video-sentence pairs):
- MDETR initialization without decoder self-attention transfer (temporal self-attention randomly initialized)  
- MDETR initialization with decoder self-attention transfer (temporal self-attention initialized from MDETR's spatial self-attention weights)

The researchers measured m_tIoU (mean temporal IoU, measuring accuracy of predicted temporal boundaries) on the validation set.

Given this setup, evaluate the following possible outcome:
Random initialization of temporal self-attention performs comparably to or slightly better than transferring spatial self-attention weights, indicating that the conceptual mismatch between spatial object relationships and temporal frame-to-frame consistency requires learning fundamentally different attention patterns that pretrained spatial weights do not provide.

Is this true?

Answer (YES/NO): NO